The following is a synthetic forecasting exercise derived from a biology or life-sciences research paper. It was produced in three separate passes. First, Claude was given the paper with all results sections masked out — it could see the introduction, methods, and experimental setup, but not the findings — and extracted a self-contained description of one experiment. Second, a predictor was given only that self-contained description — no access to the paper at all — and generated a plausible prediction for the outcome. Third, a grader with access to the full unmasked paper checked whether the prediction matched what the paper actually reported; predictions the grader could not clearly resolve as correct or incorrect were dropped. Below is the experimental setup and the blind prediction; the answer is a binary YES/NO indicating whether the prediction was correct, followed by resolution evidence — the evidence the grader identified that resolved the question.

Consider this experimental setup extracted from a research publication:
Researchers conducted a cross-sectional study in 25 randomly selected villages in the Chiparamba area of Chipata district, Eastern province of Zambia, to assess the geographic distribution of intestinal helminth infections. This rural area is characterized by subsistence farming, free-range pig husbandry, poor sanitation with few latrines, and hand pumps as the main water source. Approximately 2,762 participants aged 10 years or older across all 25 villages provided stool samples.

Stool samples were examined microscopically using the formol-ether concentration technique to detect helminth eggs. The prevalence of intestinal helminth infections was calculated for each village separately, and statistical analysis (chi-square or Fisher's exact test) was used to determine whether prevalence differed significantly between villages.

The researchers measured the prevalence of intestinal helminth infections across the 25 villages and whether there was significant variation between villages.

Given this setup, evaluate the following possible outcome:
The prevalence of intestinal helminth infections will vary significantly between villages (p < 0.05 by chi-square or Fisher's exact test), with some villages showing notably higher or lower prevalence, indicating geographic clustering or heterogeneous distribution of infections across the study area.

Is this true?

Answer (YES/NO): YES